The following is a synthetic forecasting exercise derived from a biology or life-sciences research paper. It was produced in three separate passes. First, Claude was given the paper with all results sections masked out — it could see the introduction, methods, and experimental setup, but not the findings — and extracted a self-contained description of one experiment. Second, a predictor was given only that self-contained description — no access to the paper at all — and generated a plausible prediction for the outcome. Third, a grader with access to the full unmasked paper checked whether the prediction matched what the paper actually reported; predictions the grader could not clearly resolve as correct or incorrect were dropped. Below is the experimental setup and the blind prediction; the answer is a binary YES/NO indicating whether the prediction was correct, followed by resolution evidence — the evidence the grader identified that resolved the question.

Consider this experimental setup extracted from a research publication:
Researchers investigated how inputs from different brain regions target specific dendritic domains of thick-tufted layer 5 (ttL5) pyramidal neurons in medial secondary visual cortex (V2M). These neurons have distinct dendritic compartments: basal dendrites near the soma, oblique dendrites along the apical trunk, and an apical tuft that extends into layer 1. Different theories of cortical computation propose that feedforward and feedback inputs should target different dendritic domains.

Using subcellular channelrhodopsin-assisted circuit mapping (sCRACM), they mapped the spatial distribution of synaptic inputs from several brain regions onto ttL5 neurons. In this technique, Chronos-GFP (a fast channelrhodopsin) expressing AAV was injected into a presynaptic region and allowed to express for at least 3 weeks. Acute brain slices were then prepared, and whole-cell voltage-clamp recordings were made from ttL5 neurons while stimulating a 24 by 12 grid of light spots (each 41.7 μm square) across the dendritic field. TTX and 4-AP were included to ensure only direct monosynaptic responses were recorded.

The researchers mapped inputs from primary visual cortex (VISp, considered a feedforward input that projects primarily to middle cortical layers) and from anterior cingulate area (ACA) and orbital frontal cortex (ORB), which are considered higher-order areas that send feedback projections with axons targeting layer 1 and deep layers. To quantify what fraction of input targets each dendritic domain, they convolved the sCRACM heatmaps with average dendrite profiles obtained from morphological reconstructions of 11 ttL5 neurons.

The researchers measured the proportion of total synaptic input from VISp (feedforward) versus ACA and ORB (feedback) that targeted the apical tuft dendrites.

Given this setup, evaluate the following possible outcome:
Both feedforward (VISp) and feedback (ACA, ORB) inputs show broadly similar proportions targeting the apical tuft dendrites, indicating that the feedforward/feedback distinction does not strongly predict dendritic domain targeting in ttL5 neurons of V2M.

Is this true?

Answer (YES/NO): NO